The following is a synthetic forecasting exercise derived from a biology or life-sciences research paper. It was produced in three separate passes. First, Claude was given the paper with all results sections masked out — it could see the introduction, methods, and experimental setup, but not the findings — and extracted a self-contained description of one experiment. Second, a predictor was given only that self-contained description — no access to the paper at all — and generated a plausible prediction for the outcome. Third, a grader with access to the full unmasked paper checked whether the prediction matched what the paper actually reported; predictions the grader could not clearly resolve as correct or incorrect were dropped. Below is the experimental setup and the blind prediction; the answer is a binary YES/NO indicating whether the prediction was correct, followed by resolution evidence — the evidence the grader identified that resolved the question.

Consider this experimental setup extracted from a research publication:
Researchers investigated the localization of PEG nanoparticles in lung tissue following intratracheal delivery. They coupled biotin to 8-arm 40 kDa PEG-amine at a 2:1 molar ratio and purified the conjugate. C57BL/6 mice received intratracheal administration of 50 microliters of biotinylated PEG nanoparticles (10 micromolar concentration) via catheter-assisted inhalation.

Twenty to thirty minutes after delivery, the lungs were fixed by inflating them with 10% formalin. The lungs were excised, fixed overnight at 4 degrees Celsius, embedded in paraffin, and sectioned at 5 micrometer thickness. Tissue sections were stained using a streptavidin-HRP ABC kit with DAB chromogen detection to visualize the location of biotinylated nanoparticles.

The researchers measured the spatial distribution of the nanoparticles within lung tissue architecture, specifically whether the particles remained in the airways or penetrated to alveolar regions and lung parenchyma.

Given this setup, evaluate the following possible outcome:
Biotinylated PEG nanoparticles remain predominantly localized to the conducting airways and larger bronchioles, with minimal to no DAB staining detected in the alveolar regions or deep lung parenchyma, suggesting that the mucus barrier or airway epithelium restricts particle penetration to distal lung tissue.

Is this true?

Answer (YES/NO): NO